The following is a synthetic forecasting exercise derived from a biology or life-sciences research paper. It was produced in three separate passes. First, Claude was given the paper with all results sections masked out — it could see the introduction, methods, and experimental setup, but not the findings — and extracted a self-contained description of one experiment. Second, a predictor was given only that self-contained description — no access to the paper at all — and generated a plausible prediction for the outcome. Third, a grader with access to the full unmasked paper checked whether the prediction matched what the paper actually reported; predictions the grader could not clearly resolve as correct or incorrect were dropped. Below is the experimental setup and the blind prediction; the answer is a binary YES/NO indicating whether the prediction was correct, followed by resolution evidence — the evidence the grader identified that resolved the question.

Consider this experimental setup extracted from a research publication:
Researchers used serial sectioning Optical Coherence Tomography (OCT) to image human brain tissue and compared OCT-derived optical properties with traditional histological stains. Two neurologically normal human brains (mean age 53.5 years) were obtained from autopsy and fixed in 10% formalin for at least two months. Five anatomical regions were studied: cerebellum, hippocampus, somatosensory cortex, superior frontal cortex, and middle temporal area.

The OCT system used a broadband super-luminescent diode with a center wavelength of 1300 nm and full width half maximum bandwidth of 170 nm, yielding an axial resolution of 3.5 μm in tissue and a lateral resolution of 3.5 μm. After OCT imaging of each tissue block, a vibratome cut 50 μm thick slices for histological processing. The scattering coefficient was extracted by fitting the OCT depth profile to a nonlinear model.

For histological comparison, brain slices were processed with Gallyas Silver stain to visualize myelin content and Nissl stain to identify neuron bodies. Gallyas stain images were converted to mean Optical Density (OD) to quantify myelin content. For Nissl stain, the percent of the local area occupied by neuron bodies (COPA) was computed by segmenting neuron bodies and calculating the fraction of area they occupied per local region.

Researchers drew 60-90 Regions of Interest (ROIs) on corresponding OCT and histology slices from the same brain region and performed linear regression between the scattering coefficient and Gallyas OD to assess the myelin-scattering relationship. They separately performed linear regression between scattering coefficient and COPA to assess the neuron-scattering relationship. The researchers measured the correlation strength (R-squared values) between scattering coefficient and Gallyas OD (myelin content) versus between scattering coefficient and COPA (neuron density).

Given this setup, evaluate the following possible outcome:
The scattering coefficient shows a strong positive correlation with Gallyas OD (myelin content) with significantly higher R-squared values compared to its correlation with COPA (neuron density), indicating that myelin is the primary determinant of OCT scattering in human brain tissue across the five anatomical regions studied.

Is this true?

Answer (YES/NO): YES